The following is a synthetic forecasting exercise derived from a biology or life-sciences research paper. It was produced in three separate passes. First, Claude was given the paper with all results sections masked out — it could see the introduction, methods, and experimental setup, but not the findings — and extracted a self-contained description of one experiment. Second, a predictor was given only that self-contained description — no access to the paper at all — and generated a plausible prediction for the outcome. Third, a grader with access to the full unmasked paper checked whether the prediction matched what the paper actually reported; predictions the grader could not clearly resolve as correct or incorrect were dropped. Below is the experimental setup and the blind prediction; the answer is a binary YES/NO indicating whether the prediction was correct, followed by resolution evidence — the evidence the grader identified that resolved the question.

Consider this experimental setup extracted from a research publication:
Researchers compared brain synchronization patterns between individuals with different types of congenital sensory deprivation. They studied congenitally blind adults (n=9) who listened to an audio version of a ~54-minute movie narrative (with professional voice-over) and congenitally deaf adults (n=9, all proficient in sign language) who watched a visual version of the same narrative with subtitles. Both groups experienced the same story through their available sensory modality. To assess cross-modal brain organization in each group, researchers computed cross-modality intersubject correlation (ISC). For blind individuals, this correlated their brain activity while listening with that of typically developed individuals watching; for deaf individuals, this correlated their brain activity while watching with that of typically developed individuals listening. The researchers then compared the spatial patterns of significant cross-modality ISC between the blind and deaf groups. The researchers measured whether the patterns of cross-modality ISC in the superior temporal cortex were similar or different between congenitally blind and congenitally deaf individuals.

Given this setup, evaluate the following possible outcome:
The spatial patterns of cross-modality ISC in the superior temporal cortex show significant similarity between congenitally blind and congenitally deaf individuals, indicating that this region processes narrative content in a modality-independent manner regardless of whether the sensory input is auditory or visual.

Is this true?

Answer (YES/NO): YES